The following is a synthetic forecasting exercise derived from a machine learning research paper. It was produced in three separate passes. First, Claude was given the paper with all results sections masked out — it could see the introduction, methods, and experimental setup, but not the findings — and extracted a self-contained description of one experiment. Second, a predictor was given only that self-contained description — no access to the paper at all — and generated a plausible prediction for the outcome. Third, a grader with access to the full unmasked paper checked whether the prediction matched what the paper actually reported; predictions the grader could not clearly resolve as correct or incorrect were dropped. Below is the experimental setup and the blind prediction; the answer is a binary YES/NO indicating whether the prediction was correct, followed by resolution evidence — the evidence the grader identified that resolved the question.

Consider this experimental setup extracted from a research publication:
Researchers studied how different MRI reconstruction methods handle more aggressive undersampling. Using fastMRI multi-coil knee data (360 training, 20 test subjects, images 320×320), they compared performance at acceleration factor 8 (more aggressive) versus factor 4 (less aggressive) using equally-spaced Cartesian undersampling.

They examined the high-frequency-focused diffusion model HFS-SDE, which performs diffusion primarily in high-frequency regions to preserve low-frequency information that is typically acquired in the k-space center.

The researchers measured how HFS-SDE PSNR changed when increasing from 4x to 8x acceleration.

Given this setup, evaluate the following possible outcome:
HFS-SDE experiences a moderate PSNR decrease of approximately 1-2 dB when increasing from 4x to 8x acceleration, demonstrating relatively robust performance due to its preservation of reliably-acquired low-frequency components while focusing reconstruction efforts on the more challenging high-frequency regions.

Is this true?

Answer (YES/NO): NO